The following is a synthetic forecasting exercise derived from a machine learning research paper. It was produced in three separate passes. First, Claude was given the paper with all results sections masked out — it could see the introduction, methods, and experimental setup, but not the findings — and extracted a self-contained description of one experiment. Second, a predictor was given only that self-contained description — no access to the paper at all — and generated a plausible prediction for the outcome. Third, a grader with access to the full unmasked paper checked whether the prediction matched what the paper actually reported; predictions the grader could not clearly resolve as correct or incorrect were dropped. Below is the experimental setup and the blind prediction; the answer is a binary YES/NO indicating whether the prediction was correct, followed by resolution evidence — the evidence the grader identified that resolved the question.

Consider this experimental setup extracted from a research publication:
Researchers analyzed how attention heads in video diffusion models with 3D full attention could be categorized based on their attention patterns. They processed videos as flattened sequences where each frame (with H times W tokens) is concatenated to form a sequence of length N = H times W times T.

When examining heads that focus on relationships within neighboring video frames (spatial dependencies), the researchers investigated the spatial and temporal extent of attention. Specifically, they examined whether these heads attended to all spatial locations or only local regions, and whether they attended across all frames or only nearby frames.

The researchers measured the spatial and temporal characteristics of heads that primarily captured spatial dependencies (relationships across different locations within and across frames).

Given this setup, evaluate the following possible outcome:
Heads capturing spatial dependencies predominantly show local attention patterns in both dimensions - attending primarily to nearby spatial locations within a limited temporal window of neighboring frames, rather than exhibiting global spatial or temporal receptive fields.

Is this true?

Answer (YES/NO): NO